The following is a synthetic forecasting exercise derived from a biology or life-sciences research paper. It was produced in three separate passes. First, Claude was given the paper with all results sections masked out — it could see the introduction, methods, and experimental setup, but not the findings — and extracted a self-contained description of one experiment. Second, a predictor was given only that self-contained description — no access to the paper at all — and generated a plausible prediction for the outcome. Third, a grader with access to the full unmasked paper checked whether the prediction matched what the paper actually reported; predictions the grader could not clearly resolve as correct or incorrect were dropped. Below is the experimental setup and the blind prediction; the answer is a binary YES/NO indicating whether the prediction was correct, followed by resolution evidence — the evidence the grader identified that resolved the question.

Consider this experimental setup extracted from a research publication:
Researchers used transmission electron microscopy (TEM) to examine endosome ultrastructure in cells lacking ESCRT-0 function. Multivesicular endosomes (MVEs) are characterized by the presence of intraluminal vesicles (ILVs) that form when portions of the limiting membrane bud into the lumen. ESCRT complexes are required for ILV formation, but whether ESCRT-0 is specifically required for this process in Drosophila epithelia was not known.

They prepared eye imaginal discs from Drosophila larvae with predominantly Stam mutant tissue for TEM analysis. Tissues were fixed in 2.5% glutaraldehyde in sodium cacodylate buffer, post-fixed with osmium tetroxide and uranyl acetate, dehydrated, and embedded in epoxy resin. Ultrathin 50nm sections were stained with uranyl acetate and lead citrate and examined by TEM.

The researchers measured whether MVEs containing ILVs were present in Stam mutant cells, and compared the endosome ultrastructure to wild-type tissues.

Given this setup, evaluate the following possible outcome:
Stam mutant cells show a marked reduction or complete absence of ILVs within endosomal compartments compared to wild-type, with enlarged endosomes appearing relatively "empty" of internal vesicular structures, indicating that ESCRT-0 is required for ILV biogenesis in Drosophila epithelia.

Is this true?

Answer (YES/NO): NO